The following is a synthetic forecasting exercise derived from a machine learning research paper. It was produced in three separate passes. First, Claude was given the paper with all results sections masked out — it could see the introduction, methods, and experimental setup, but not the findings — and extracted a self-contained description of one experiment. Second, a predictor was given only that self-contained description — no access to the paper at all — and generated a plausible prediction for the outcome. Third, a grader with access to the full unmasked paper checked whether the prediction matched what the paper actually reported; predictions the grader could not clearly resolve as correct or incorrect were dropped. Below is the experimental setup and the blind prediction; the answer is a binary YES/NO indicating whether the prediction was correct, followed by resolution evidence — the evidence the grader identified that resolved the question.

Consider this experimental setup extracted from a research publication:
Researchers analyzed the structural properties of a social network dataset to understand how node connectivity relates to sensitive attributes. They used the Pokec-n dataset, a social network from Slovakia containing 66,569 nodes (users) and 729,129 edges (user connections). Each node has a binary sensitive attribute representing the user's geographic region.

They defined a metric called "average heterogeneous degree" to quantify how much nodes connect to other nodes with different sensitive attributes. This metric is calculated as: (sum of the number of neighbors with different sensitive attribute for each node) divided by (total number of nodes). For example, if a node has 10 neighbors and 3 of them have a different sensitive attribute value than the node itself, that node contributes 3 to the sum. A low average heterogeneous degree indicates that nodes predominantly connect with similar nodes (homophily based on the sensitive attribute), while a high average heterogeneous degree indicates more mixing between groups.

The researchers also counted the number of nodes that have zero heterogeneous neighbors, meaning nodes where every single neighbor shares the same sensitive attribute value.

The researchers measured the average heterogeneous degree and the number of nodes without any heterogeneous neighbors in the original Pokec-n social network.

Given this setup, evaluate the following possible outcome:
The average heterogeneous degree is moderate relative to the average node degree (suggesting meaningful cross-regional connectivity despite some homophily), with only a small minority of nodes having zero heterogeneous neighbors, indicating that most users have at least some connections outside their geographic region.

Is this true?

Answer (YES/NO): NO